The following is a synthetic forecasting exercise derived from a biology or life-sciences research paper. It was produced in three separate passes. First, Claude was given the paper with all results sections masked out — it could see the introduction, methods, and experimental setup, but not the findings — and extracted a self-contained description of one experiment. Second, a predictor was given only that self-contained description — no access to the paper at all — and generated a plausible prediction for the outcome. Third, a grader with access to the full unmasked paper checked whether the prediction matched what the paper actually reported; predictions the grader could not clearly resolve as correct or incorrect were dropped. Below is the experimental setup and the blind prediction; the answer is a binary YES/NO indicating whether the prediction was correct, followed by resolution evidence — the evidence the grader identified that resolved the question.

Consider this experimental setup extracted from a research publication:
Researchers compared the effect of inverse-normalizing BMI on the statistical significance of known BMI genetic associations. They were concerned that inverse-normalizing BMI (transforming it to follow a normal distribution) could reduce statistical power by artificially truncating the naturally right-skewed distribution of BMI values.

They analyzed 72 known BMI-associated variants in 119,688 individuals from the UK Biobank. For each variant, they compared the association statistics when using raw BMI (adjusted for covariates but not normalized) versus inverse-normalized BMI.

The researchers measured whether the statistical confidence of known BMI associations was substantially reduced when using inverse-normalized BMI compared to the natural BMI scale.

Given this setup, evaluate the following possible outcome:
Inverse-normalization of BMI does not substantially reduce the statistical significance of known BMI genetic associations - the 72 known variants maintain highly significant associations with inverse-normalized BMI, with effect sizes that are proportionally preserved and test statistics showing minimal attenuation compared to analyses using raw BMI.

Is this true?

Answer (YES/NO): YES